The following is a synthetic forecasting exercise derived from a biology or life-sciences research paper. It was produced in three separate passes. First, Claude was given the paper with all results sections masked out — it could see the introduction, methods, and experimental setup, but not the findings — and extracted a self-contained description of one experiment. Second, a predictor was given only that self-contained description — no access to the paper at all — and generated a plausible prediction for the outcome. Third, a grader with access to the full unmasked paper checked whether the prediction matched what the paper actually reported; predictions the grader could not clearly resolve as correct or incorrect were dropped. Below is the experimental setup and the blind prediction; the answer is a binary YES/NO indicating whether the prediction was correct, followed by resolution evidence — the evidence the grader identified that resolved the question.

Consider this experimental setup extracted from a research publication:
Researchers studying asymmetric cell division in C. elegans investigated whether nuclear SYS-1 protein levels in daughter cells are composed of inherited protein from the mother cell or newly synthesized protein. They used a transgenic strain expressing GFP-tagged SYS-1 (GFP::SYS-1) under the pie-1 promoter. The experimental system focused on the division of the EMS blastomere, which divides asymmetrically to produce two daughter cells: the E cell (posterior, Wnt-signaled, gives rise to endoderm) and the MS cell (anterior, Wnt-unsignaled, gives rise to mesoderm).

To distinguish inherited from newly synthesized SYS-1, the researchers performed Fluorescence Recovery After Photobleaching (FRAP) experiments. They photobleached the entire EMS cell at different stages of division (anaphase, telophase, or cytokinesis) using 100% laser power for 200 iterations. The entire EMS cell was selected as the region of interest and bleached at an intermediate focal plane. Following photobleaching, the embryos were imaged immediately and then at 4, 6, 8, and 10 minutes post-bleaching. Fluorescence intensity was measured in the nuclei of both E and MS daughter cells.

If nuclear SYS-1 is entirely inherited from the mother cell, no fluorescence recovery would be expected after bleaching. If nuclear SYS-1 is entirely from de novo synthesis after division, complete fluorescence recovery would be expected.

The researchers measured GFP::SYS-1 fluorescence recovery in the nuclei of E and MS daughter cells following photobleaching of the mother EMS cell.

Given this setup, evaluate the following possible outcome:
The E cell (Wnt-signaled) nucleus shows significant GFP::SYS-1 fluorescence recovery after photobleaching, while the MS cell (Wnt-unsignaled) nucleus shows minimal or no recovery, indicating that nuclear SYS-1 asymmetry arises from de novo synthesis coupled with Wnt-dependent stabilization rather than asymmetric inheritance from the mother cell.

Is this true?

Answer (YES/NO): NO